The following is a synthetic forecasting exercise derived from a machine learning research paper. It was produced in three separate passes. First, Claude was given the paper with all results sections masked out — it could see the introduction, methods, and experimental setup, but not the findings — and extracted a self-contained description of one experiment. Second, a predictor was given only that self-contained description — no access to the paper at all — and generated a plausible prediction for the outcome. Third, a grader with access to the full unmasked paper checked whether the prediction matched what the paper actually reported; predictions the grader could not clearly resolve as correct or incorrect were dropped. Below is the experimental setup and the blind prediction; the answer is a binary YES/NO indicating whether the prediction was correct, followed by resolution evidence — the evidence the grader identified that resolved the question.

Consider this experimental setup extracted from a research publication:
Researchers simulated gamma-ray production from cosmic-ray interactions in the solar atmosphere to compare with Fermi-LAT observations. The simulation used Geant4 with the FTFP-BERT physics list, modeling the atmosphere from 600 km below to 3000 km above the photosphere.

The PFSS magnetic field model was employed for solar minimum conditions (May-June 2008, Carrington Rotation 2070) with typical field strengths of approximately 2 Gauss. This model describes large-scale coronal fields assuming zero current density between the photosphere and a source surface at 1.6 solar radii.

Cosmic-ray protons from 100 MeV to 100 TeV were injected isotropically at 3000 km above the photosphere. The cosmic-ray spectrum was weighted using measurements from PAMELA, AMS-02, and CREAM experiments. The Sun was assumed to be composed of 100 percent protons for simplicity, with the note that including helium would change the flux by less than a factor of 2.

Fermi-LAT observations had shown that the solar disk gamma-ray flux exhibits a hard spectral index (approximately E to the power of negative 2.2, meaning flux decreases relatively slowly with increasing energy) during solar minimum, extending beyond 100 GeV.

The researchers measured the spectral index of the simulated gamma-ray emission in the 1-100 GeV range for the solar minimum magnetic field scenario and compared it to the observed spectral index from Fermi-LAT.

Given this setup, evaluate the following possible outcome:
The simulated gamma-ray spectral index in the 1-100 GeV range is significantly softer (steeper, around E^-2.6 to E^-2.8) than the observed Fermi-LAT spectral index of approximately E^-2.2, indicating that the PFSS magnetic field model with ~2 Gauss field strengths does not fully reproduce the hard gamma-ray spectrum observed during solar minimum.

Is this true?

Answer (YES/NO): YES